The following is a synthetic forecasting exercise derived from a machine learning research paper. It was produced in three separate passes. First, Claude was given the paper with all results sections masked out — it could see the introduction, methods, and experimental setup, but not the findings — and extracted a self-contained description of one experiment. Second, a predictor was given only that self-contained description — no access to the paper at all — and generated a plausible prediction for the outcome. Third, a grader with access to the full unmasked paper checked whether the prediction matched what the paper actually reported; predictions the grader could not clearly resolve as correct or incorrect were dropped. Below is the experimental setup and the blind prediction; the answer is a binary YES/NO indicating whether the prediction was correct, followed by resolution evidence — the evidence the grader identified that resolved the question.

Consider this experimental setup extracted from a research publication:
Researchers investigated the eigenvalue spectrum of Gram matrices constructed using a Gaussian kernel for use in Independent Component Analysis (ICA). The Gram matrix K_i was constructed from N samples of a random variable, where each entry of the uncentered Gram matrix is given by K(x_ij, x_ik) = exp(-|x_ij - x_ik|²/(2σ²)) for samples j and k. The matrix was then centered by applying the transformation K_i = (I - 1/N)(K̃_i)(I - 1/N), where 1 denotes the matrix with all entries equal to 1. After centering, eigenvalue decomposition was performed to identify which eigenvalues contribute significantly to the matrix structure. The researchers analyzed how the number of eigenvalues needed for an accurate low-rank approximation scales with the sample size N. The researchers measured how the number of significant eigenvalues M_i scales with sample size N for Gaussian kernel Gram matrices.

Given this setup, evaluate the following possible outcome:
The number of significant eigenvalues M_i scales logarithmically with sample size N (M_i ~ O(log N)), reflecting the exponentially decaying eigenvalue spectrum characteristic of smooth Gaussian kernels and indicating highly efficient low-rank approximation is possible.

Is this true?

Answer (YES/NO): YES